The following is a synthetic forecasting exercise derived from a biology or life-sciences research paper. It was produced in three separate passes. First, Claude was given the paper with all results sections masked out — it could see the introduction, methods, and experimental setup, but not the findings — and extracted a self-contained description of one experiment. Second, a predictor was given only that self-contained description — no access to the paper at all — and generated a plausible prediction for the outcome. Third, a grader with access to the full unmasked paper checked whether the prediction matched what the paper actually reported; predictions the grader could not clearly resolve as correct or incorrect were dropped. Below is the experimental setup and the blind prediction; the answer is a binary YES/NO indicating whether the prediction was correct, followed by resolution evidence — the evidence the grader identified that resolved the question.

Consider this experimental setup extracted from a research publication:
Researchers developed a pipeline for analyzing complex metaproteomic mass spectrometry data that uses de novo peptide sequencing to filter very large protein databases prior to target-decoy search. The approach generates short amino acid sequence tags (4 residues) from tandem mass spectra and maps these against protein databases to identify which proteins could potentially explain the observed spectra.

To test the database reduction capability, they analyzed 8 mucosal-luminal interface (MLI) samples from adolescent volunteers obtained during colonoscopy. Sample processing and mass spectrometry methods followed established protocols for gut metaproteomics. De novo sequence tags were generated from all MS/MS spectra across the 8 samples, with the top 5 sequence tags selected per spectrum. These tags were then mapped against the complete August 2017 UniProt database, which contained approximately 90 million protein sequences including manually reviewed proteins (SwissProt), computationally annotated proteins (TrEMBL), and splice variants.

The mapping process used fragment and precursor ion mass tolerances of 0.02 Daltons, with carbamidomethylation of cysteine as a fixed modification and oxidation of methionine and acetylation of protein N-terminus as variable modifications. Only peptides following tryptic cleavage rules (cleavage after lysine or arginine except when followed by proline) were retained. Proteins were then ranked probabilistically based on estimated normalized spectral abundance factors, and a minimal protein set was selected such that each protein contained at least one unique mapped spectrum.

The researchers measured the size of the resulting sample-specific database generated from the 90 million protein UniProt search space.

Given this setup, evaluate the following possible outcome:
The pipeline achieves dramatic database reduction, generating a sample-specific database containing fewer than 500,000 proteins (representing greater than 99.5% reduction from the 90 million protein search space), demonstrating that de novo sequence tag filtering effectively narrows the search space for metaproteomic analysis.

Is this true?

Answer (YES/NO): YES